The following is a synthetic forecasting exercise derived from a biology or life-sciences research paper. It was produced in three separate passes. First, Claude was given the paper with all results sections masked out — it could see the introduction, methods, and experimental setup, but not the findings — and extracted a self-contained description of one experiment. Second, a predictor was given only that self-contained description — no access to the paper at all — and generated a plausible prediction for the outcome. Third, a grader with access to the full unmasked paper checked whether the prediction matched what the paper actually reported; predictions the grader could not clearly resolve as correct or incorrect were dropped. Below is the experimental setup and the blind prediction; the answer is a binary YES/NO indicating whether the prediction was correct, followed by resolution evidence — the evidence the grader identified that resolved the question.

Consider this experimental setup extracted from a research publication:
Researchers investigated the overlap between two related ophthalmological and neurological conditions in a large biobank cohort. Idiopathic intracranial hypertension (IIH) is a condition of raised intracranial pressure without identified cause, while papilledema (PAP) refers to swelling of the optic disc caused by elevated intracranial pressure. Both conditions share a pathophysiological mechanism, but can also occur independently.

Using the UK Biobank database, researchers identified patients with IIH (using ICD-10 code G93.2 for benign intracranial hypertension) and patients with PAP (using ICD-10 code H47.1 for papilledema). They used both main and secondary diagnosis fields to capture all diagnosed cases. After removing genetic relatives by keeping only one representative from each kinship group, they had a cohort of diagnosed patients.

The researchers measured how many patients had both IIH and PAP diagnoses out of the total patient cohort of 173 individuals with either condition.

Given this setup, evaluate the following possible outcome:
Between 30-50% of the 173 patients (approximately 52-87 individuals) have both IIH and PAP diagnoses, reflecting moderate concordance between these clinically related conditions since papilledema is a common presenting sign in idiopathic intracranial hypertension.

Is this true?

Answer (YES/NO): NO